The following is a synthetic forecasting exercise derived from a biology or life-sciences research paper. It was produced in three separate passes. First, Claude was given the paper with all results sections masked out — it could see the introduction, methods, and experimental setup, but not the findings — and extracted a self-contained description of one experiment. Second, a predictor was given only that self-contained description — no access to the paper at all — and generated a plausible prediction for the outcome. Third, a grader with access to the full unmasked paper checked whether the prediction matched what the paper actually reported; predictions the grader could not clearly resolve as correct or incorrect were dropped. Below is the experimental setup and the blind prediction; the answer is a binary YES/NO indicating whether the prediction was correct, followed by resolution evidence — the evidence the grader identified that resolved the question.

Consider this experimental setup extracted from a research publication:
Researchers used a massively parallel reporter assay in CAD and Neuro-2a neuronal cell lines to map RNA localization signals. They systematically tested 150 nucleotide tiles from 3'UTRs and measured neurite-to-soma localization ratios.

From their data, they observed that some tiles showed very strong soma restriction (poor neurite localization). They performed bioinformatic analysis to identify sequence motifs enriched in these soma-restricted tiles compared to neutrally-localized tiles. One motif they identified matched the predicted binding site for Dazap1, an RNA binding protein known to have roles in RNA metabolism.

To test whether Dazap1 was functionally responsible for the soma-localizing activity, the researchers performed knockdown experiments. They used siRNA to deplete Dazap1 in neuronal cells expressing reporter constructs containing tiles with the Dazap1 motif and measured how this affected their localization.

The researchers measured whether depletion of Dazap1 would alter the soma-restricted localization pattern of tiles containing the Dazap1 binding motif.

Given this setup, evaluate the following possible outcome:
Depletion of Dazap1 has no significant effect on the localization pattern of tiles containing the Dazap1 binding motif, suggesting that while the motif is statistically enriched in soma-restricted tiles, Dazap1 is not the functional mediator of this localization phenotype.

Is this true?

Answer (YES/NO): NO